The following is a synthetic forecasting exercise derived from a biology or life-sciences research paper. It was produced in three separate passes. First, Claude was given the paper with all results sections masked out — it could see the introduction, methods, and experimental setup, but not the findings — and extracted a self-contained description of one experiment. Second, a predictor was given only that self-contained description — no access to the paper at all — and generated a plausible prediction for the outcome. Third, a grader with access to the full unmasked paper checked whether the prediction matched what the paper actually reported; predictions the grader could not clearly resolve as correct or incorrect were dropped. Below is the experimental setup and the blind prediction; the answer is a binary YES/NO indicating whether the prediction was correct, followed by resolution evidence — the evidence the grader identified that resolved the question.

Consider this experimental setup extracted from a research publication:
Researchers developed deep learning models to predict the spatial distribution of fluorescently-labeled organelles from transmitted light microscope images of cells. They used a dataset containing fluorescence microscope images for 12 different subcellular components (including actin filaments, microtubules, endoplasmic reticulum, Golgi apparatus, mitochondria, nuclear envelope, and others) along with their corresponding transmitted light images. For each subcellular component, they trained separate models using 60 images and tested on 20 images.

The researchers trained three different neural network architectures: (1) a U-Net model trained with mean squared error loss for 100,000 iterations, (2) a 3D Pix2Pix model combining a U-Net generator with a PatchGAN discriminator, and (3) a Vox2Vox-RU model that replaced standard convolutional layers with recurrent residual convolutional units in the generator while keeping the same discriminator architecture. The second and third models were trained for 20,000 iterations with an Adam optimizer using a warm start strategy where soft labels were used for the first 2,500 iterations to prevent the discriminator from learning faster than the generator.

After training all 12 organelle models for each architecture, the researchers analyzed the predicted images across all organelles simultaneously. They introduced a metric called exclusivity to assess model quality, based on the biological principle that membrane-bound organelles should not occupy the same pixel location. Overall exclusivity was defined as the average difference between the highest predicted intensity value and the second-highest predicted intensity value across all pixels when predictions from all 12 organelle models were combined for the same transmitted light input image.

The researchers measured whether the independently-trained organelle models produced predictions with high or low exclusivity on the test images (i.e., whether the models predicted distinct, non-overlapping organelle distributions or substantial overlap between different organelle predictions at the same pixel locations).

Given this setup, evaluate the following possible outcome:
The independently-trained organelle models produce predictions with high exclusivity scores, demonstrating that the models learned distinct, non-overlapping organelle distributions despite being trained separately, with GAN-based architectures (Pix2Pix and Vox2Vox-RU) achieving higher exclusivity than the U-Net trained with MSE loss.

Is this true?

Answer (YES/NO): NO